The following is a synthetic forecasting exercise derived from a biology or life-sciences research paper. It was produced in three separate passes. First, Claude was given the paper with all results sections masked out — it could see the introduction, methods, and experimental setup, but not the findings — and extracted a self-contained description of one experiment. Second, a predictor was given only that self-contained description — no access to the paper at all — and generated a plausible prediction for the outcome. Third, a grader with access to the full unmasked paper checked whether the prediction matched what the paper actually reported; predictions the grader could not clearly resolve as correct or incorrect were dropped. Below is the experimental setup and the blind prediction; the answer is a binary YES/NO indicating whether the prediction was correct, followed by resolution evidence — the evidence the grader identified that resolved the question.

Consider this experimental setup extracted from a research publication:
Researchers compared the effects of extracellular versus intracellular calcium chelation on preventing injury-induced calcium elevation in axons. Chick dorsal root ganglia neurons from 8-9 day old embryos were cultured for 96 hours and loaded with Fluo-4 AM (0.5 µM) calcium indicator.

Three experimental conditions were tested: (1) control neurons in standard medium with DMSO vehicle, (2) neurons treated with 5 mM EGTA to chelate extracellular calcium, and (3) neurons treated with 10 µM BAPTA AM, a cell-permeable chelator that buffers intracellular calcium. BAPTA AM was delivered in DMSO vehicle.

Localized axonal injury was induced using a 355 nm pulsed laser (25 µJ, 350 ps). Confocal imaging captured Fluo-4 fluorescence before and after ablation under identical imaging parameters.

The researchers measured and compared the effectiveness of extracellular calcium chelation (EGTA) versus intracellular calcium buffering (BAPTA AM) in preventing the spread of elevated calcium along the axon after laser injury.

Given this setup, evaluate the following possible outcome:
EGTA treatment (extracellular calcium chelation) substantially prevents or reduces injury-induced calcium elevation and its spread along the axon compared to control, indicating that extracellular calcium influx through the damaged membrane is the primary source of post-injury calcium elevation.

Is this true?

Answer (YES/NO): YES